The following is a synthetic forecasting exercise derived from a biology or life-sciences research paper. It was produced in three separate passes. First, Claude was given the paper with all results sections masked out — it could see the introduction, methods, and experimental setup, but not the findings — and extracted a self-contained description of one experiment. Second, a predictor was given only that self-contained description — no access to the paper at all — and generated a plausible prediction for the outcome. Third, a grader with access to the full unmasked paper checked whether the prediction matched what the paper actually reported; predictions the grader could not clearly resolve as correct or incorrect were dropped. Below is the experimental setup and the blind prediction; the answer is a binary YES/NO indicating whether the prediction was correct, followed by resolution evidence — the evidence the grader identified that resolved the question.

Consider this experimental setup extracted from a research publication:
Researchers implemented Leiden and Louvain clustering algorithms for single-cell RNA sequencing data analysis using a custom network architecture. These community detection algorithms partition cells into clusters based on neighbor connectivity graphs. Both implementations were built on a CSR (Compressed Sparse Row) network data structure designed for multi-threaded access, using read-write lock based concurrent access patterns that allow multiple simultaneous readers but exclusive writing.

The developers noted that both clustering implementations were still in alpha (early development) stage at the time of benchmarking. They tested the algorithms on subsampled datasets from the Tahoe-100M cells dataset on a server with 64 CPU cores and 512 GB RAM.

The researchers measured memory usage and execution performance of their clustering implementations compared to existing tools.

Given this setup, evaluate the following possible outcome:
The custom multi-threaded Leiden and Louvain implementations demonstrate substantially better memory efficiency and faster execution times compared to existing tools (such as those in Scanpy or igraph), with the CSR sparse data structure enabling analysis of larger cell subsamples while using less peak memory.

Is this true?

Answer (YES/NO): NO